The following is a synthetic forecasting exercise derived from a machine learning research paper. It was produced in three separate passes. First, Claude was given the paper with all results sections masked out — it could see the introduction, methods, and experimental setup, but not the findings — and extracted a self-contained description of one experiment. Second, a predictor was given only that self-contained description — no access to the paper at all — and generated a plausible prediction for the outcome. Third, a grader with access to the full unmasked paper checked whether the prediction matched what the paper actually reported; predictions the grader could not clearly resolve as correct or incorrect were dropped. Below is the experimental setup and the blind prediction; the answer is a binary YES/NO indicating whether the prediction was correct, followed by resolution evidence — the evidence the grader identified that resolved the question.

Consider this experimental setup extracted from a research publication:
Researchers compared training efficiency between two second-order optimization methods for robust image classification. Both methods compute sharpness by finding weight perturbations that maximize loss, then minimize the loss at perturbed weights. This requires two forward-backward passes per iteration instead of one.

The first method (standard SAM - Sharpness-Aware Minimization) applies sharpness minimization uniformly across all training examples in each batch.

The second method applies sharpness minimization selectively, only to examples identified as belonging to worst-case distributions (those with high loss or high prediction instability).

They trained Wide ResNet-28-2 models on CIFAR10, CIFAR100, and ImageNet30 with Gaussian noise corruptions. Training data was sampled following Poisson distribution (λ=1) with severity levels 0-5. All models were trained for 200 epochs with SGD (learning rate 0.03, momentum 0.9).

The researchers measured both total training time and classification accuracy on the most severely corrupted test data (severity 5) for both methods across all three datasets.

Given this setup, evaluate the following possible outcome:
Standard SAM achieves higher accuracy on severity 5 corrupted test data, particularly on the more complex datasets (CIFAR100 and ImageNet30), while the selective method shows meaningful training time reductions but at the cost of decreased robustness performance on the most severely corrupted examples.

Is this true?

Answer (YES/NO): NO